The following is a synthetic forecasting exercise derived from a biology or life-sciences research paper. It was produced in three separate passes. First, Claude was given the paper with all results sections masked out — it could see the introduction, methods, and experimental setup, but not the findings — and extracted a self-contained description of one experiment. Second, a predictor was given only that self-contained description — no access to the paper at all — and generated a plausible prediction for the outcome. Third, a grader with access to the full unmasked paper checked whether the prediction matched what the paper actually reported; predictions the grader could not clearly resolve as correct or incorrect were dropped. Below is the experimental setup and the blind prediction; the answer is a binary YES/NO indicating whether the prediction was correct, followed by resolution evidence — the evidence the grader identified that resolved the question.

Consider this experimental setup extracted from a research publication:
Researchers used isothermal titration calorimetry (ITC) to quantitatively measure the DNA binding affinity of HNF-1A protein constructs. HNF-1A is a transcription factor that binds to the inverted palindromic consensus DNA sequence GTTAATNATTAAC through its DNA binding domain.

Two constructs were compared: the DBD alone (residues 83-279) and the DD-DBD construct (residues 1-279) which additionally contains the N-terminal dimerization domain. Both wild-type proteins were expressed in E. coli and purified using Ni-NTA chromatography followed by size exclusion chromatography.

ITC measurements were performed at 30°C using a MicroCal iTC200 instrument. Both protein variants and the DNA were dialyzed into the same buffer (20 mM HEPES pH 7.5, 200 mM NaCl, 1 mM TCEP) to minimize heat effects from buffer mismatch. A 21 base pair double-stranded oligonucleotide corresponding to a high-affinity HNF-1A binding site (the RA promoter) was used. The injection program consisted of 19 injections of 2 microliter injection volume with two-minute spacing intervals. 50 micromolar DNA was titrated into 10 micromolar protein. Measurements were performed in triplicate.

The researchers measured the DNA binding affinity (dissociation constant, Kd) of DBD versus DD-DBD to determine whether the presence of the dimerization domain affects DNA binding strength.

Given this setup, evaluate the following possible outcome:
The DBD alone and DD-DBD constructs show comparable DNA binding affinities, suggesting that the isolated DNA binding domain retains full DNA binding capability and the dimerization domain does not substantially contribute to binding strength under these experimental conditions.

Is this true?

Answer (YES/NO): YES